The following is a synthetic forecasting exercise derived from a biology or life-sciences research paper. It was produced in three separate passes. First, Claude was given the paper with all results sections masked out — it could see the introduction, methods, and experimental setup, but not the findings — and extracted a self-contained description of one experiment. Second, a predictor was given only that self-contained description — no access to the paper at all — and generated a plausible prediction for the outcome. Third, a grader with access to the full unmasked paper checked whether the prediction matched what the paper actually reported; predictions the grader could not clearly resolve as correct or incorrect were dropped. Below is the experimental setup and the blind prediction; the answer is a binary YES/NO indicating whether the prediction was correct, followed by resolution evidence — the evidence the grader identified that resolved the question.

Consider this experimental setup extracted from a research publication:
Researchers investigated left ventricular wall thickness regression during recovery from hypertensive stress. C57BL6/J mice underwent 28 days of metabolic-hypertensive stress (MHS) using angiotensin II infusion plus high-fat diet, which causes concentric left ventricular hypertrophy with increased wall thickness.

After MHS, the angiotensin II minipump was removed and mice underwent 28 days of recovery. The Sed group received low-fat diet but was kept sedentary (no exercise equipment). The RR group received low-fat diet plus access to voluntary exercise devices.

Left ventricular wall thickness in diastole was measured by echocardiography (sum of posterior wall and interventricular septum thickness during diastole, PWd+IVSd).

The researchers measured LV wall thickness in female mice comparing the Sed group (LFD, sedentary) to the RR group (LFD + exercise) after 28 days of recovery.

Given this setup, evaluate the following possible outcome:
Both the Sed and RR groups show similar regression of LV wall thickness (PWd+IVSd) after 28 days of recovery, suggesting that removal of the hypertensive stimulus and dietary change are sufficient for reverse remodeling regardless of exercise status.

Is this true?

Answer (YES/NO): YES